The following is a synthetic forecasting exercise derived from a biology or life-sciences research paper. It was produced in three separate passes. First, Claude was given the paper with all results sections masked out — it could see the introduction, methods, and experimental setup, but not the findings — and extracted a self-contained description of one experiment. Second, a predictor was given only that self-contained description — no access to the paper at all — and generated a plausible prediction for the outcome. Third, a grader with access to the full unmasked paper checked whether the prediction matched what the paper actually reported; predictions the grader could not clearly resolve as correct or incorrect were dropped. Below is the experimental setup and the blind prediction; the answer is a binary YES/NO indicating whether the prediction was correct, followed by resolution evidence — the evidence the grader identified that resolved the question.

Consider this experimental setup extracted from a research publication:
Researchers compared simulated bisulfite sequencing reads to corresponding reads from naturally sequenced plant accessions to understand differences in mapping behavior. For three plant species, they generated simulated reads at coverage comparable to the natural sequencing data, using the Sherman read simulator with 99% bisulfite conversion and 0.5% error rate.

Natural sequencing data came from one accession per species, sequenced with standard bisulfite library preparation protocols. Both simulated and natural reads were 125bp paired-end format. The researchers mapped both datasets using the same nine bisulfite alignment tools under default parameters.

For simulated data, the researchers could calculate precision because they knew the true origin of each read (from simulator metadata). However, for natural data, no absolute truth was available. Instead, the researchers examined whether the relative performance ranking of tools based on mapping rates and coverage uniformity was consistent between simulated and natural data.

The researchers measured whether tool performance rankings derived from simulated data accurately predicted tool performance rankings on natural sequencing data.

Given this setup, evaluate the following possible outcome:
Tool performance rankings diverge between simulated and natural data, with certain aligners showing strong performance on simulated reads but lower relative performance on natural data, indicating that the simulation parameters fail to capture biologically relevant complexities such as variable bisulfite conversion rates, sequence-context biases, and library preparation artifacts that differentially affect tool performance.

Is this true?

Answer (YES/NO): YES